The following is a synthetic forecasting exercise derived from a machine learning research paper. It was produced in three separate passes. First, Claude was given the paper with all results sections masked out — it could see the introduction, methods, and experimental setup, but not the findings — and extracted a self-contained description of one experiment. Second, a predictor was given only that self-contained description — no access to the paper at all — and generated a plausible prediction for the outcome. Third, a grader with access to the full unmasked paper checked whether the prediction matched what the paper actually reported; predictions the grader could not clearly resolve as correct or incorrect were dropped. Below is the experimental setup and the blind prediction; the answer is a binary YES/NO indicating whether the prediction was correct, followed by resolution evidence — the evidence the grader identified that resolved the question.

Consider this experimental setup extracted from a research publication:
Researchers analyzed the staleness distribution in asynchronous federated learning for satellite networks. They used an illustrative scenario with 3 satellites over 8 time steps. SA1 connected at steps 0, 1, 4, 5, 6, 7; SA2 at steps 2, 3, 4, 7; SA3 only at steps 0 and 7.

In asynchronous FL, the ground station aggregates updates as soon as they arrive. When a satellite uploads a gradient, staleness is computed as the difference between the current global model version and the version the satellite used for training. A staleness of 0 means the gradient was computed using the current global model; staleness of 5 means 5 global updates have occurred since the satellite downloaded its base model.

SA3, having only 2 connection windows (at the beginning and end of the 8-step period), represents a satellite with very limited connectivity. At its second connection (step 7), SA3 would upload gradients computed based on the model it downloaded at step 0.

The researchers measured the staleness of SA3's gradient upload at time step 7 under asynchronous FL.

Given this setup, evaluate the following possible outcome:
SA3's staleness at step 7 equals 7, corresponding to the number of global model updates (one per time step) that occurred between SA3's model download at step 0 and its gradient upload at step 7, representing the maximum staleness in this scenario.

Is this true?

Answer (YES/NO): NO